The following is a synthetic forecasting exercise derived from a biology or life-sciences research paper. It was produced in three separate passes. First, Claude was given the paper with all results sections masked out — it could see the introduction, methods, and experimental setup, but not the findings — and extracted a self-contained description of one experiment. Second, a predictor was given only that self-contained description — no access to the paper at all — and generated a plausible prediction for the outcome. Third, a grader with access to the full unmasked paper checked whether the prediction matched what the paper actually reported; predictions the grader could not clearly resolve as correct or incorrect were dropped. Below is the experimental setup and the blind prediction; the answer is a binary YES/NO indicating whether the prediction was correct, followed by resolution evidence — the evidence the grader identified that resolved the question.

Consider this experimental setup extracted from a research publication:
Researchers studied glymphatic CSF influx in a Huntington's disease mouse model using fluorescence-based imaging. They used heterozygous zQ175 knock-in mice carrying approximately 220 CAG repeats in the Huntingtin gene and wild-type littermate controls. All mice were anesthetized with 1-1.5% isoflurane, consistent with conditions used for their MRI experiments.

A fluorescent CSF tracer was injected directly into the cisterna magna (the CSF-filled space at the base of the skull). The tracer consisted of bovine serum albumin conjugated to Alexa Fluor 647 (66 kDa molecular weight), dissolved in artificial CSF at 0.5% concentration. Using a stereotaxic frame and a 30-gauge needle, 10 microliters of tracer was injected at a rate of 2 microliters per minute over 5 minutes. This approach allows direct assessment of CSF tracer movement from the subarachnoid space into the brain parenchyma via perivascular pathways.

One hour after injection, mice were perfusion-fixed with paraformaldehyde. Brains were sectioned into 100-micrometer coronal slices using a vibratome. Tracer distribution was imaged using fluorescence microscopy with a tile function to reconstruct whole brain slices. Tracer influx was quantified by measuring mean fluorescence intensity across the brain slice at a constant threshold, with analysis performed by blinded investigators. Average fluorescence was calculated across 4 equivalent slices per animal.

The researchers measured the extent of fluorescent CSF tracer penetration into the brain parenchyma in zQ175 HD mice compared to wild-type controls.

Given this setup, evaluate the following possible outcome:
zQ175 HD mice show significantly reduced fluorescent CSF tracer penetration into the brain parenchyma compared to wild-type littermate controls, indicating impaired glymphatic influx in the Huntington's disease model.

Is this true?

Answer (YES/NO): YES